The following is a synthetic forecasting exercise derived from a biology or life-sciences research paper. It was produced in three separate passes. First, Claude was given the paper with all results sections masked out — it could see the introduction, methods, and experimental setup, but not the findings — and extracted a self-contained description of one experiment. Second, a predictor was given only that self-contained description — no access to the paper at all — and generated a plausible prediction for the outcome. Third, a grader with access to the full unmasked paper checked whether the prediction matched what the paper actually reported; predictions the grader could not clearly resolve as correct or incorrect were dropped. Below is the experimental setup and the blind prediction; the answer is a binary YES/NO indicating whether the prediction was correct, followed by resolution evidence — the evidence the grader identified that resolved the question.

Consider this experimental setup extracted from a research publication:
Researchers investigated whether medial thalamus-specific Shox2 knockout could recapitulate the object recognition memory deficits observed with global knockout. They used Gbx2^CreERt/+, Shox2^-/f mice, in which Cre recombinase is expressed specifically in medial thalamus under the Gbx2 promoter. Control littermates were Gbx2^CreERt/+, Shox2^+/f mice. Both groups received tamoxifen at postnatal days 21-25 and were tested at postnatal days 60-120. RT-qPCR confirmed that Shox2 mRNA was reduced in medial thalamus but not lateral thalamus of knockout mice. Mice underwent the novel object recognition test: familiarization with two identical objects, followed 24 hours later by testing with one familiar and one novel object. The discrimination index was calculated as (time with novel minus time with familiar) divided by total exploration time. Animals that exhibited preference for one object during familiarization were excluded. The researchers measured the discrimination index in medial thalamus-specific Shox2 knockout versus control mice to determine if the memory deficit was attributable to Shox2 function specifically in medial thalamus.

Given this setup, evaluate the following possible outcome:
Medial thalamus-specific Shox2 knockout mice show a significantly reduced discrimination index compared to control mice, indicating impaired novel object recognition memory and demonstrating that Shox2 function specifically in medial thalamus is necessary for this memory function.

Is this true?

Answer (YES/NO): YES